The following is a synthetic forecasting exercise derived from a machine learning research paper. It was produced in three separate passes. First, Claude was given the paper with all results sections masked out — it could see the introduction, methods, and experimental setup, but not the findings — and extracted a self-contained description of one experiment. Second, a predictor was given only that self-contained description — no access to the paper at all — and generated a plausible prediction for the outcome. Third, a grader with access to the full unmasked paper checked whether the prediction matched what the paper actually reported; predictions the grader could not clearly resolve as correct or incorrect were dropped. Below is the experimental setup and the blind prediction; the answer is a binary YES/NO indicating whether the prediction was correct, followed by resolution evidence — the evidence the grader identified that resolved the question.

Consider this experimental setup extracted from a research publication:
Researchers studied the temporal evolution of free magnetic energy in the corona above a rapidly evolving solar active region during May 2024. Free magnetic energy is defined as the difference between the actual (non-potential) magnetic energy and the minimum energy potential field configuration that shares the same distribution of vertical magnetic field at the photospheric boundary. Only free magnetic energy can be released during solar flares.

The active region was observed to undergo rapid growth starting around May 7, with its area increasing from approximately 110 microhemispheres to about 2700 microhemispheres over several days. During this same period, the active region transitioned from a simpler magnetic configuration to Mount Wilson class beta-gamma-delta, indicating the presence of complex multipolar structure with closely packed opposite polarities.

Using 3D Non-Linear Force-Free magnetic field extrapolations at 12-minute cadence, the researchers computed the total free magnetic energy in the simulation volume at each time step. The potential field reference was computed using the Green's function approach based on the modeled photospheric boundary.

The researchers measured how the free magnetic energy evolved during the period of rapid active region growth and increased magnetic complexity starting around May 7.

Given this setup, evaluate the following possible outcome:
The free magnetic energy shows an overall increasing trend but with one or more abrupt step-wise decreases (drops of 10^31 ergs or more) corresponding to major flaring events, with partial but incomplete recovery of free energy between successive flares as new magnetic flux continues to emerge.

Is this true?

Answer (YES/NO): NO